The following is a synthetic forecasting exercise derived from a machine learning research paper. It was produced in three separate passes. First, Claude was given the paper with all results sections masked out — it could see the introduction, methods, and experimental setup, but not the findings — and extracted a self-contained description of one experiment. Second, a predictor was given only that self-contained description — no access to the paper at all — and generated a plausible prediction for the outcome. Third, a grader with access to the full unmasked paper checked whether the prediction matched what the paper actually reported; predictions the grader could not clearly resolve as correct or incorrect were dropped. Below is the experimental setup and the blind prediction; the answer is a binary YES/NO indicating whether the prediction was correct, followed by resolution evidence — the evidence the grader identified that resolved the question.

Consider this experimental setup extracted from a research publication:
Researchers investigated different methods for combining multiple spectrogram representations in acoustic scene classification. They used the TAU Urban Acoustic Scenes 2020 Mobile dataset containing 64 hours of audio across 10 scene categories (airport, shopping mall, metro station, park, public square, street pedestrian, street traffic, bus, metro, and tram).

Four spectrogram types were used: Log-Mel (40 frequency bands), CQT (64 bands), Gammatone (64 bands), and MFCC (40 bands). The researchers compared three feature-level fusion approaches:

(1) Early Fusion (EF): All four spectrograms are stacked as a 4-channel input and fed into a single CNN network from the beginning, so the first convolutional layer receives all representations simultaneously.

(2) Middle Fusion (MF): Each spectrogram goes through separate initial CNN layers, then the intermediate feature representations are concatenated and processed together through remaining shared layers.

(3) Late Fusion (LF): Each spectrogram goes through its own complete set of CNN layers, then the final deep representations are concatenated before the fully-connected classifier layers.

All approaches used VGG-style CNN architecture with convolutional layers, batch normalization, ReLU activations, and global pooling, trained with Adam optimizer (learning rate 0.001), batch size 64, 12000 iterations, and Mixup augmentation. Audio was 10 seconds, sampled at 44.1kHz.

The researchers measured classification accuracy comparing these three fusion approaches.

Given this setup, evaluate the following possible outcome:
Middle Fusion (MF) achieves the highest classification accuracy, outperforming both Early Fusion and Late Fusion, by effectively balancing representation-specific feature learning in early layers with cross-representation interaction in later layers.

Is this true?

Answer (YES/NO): YES